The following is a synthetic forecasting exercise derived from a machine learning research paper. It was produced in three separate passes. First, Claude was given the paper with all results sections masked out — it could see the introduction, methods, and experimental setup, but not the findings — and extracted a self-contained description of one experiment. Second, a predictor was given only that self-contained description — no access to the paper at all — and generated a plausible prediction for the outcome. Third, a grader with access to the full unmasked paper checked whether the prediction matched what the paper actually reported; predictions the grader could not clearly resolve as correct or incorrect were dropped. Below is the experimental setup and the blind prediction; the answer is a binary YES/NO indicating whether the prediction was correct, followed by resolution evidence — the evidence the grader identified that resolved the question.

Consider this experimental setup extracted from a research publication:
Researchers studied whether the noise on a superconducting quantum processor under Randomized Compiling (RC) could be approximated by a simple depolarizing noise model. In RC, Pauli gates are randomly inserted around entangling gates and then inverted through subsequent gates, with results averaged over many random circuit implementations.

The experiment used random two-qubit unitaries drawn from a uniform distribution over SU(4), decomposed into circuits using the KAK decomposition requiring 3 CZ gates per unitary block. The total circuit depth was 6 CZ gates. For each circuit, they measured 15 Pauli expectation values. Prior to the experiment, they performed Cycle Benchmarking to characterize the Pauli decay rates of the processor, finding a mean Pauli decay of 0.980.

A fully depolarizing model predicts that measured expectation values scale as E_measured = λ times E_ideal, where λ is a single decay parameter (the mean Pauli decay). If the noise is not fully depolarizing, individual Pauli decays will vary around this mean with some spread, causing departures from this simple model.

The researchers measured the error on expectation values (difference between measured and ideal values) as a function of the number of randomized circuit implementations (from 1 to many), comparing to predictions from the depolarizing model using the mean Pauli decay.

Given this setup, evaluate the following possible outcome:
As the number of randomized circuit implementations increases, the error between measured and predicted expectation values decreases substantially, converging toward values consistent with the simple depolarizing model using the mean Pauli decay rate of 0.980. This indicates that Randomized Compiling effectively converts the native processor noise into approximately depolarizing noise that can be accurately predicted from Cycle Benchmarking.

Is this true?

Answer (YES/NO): YES